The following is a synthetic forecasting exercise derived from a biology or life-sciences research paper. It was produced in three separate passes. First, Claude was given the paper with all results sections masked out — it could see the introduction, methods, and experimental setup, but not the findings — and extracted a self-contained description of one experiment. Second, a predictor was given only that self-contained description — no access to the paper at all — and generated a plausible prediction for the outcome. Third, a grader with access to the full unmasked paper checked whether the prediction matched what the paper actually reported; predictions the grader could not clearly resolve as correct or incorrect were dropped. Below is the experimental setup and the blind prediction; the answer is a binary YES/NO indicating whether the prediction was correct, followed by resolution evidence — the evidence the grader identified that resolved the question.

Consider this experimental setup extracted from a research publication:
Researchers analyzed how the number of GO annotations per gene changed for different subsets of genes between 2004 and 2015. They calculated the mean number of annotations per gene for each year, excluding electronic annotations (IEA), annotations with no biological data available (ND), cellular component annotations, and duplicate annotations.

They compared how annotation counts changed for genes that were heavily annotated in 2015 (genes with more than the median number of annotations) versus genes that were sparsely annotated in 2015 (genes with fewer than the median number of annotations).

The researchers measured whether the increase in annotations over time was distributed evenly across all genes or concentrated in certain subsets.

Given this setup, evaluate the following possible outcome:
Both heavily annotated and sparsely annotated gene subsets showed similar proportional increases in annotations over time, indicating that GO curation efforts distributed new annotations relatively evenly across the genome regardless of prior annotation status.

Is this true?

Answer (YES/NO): NO